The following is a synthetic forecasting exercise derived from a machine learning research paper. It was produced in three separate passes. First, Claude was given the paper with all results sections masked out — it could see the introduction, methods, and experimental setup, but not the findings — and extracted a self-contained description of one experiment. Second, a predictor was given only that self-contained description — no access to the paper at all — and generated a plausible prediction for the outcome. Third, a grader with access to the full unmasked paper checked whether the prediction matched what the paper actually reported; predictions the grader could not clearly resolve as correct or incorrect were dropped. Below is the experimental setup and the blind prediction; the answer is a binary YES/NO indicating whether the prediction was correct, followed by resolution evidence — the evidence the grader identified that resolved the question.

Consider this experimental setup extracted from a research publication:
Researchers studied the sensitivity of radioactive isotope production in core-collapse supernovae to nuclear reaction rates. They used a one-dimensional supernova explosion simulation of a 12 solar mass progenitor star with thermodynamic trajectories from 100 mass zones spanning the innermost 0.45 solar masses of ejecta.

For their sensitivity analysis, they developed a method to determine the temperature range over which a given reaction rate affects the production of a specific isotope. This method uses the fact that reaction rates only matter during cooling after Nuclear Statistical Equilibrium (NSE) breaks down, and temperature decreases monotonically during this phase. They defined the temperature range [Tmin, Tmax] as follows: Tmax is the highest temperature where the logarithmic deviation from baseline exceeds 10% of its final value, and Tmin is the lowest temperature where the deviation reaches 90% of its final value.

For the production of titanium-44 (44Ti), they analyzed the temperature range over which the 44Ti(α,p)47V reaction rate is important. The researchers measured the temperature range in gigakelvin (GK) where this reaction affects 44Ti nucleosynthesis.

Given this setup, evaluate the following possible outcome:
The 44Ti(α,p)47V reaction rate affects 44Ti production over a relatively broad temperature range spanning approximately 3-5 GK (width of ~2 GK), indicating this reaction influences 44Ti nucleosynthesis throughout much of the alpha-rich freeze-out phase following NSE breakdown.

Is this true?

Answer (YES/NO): NO